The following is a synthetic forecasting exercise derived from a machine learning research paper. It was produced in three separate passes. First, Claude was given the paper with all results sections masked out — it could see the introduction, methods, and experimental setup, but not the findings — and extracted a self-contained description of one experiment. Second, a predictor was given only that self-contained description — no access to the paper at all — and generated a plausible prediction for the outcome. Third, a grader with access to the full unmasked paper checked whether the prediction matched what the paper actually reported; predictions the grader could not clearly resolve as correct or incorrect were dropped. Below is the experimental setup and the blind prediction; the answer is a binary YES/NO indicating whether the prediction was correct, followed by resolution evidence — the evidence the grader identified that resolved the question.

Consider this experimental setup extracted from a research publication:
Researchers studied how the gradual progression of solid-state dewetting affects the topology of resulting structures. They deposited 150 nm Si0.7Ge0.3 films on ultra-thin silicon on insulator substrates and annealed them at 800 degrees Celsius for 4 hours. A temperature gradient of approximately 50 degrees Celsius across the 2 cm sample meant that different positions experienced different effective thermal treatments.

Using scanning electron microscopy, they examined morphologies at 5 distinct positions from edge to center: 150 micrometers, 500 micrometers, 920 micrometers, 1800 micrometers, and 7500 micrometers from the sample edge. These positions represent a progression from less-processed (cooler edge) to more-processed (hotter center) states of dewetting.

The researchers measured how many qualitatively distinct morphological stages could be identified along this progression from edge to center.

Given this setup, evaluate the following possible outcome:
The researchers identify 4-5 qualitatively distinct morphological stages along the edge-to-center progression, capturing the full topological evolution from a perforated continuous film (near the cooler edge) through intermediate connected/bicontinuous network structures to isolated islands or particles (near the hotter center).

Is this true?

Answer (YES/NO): NO